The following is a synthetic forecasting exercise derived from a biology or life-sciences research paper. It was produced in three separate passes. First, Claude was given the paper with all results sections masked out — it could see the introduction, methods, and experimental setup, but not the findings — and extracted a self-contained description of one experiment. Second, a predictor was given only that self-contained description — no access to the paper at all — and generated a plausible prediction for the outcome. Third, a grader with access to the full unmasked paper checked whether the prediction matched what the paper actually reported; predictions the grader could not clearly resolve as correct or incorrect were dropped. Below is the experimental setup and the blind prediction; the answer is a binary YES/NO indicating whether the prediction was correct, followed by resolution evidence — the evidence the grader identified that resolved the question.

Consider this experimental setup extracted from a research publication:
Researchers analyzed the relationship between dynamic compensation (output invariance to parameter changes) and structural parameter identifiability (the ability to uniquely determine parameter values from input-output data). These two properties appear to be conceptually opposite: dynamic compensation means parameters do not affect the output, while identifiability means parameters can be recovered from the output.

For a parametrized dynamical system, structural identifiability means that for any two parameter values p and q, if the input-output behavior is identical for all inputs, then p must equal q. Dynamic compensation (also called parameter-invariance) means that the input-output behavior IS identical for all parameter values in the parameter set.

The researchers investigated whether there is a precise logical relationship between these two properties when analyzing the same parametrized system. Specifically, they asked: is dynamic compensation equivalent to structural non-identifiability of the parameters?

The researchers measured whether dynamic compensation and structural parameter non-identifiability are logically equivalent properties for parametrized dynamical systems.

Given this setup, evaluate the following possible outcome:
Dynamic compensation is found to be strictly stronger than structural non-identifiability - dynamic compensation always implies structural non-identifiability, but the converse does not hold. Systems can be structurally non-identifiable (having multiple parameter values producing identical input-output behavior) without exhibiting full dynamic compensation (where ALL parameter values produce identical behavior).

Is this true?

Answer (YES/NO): NO